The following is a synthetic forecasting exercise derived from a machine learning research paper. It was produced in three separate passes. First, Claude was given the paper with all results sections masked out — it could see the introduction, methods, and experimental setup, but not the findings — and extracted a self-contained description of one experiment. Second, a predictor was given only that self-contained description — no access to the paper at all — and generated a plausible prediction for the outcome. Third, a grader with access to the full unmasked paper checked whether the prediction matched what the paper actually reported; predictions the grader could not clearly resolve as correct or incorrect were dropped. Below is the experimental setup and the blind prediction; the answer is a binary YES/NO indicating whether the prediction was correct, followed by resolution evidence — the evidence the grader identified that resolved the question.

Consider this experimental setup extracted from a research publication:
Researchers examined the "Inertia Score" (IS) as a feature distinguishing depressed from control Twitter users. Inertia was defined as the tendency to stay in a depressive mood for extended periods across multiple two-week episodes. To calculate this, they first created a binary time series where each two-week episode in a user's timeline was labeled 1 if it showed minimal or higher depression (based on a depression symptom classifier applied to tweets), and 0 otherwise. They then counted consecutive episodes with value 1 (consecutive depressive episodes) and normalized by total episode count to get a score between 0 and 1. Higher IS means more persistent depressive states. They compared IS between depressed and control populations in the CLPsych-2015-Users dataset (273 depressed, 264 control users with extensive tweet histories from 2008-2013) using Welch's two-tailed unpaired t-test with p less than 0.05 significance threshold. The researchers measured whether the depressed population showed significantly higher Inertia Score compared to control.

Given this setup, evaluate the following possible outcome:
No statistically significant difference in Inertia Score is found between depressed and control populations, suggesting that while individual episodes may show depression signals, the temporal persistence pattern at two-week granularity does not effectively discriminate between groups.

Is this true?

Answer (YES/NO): NO